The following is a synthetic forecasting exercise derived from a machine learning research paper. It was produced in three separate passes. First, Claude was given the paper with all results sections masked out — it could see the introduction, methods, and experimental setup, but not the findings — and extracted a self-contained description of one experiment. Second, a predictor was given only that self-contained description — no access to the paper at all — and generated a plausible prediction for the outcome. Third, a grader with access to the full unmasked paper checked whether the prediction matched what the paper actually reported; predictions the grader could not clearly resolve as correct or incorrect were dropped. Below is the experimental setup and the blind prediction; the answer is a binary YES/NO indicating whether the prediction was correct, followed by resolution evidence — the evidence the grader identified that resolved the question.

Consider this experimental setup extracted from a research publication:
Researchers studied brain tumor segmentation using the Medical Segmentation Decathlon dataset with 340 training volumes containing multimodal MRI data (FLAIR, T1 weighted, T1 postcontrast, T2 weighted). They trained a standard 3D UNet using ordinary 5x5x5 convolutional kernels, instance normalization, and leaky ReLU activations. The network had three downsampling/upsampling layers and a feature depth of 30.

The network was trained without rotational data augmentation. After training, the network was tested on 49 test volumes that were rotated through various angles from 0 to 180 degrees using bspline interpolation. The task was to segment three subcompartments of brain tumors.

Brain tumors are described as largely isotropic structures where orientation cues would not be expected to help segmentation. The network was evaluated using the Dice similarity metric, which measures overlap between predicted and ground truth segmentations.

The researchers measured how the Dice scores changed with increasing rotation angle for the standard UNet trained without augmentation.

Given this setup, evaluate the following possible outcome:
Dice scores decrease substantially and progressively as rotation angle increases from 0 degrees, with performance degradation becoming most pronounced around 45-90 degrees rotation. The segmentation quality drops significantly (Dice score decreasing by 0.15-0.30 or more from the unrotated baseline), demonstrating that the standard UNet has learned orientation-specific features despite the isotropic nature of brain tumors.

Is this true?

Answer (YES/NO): NO